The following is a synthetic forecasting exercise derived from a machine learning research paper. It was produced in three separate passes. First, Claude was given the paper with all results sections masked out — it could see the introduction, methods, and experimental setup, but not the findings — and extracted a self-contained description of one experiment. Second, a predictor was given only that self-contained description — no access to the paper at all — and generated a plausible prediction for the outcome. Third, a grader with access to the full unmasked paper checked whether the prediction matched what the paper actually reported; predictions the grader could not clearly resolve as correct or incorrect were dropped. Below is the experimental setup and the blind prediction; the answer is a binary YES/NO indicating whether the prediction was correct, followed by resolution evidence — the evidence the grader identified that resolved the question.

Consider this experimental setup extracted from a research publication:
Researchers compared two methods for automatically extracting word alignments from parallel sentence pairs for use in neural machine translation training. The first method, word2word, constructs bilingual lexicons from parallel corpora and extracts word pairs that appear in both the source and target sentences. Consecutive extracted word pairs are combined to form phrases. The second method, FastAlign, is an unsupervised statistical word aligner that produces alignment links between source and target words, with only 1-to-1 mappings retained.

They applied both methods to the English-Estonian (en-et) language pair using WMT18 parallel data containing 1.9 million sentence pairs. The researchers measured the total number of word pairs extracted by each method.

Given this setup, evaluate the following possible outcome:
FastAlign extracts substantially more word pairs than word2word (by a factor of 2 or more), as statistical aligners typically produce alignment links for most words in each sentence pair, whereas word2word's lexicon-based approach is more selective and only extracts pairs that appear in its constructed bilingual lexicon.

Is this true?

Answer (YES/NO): YES